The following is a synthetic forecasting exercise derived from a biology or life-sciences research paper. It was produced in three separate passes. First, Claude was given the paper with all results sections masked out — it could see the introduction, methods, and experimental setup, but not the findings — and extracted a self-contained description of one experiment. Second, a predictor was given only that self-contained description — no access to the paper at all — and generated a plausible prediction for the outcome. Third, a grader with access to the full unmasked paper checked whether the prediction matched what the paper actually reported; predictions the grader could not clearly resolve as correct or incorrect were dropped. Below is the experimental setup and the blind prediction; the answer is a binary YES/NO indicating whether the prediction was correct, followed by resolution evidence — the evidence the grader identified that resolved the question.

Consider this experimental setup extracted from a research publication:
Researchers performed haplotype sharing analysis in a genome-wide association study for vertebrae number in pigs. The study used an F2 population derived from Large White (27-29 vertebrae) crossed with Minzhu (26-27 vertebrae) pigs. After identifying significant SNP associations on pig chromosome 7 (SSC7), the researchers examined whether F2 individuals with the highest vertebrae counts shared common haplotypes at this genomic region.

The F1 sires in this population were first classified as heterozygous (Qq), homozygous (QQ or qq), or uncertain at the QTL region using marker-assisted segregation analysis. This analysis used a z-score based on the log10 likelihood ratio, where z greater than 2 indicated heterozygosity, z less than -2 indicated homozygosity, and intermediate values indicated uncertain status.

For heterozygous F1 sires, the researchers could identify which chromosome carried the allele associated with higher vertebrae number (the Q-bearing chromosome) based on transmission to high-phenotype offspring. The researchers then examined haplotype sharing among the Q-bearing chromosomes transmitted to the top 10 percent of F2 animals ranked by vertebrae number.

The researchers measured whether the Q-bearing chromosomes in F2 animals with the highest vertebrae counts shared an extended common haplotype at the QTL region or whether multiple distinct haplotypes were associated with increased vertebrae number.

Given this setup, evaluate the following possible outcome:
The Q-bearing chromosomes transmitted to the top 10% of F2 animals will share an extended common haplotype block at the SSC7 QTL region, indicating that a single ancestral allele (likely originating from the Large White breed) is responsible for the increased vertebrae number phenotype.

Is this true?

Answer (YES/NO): YES